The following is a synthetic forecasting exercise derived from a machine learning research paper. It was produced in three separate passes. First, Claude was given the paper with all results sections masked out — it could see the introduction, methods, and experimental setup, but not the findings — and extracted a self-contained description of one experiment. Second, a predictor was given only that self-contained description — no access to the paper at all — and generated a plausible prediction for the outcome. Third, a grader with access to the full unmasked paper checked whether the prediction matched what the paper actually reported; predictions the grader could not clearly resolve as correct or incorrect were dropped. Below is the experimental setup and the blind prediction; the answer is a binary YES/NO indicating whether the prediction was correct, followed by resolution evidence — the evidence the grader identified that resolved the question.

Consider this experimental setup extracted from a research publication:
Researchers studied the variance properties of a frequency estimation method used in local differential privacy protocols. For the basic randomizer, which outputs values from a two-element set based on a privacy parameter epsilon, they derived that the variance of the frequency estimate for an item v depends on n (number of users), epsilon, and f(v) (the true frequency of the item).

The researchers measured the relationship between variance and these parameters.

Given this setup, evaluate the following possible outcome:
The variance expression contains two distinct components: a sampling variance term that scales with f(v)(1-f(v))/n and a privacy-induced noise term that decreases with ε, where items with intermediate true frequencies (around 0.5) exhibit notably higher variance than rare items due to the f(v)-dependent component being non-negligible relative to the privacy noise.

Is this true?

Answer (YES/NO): NO